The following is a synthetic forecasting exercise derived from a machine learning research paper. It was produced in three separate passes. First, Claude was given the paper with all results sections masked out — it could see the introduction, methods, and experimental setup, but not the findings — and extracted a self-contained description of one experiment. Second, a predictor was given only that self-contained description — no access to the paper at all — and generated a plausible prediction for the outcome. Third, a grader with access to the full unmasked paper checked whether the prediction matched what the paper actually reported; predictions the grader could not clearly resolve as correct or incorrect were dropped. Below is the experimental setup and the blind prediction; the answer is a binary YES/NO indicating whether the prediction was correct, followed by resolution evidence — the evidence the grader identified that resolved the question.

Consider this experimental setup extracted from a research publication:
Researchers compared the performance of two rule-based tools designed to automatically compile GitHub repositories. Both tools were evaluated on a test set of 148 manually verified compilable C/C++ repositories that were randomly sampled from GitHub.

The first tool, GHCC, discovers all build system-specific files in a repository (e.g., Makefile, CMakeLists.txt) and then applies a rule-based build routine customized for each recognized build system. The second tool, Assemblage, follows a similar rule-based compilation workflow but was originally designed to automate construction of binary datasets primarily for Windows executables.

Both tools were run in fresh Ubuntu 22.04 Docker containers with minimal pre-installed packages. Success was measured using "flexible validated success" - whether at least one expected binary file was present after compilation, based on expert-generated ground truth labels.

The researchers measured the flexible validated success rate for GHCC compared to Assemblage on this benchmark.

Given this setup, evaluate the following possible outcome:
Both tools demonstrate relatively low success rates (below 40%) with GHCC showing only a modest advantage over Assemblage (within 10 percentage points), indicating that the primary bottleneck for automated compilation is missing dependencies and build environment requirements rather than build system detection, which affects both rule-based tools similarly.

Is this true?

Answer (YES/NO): YES